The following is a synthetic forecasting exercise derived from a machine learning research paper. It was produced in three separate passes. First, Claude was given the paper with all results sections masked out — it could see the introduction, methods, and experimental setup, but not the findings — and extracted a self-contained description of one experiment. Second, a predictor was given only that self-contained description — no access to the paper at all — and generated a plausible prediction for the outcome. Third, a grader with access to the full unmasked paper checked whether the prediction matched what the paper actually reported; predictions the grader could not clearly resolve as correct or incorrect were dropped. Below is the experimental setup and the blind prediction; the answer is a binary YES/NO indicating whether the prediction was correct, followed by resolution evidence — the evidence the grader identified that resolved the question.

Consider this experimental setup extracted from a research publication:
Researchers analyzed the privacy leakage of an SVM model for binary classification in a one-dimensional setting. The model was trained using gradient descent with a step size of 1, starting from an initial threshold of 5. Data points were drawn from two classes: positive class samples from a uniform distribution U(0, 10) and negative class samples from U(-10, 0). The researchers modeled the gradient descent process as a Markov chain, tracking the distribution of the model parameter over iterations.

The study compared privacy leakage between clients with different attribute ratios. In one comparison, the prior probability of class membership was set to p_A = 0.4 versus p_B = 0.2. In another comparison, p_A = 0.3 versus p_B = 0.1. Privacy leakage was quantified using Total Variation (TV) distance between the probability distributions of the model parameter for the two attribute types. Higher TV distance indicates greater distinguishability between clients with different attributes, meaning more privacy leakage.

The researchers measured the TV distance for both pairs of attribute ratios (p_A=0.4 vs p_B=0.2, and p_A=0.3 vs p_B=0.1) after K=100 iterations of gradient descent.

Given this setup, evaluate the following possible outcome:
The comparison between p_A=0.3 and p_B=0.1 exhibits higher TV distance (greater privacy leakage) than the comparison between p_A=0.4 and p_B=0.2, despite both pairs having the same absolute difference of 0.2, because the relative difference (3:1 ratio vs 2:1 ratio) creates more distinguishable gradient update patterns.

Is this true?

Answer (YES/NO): YES